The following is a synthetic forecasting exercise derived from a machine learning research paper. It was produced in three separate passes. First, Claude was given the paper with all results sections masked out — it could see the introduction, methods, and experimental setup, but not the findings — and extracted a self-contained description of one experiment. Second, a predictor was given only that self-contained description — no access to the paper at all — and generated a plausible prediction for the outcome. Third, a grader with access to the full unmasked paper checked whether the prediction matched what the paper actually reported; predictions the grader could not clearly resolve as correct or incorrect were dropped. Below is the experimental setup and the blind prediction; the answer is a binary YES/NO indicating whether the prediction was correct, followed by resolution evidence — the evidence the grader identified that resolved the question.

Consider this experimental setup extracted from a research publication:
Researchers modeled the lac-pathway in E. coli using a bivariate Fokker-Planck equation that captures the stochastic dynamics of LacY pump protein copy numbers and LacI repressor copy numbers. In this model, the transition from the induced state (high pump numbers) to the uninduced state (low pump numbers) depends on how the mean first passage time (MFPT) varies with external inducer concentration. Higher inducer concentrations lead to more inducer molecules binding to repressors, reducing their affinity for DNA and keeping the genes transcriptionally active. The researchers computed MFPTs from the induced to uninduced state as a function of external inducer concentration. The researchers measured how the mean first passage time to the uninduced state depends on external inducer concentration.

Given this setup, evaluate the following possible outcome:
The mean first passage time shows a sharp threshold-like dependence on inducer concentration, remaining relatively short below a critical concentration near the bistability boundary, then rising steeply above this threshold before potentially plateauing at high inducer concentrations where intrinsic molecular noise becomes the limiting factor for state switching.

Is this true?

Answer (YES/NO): NO